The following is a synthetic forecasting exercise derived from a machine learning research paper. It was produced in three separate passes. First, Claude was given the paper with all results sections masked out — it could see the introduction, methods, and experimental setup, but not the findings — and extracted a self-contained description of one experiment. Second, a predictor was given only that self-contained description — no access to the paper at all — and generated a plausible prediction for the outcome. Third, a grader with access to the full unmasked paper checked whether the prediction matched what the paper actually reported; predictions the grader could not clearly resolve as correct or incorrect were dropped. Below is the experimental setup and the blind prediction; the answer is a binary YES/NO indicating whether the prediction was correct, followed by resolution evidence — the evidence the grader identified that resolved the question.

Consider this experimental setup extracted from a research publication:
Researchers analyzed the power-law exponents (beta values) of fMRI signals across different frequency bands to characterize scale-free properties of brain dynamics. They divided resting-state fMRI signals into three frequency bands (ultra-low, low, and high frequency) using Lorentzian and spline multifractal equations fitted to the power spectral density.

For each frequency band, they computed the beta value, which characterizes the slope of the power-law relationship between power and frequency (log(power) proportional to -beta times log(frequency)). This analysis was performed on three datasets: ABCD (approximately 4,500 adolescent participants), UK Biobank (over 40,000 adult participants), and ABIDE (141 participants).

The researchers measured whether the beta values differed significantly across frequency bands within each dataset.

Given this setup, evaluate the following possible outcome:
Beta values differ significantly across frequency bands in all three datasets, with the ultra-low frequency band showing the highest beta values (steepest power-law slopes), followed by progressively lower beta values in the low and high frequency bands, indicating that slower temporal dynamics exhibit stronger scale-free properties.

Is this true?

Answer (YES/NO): NO